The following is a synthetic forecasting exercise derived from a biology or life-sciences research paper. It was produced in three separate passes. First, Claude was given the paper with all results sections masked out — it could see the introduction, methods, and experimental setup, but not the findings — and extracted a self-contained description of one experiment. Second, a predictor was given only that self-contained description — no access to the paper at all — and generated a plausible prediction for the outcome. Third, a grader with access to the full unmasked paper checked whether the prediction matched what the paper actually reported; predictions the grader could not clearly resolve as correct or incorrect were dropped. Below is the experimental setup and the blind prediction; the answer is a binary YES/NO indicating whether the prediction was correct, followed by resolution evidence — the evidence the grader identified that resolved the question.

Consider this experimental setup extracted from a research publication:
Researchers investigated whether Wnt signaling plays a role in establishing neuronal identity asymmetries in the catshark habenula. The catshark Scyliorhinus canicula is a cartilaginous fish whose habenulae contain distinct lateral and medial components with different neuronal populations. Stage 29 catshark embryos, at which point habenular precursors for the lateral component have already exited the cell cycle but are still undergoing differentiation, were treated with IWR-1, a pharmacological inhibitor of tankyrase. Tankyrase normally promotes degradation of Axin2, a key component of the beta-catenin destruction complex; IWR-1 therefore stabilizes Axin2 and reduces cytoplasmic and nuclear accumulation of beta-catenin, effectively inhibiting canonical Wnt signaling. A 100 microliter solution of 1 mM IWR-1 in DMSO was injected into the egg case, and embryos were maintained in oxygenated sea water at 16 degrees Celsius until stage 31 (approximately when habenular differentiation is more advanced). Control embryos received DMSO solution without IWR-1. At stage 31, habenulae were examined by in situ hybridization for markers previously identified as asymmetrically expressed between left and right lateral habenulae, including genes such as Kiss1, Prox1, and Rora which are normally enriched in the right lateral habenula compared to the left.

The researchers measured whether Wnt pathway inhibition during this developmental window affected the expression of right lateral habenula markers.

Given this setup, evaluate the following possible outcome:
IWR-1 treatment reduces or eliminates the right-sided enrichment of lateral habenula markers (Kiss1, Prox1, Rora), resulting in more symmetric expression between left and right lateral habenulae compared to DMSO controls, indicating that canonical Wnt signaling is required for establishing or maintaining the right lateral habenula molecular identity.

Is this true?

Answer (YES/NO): YES